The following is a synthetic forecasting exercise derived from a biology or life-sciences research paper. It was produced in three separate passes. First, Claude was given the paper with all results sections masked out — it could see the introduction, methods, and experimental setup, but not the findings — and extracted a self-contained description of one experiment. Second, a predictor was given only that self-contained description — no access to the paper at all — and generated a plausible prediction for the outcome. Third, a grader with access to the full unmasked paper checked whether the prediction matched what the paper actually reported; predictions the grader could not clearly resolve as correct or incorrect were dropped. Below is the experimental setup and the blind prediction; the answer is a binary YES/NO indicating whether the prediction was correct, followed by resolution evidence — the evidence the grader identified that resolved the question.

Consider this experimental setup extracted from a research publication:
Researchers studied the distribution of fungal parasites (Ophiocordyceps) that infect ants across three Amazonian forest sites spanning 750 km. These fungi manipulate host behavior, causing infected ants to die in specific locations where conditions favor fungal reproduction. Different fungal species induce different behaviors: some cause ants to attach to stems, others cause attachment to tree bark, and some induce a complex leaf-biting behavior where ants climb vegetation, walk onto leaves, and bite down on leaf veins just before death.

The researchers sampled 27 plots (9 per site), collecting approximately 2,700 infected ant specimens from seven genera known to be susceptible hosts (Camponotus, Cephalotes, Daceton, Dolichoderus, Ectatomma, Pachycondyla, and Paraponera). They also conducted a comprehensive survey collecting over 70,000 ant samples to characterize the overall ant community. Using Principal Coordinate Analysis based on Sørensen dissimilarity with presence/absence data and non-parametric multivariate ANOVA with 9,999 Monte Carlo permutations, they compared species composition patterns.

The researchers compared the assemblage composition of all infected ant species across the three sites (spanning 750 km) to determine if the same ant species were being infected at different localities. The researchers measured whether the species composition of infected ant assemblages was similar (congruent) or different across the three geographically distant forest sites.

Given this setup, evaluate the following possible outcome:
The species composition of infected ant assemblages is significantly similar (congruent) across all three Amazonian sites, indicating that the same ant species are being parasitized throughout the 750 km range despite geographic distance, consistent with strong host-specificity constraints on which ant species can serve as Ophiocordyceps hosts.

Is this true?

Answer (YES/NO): YES